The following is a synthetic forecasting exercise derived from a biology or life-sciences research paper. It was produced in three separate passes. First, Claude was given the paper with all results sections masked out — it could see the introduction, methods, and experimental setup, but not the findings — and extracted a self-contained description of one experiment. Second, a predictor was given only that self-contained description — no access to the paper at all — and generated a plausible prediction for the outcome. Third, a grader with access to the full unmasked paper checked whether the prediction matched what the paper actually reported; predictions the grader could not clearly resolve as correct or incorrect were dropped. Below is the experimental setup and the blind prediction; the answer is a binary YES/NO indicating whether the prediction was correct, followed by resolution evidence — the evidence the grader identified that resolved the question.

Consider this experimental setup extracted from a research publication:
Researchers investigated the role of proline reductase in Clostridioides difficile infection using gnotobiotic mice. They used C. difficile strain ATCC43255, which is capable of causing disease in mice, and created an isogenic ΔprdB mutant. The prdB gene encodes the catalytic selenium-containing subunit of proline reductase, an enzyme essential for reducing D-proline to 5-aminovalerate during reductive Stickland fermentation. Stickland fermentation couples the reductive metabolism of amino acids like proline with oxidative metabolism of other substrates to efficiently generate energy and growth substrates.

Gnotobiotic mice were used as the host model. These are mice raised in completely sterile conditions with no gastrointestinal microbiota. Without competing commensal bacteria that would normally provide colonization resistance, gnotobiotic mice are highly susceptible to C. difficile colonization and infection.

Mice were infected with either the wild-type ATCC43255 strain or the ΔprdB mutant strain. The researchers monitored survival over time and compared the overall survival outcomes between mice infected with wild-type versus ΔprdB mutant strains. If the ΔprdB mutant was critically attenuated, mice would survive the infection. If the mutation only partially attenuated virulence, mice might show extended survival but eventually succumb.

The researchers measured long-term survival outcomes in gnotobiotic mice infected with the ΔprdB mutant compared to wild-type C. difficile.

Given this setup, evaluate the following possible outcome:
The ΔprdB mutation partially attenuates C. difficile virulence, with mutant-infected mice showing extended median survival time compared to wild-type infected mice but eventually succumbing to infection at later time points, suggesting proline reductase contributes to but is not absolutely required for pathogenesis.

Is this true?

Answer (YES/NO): YES